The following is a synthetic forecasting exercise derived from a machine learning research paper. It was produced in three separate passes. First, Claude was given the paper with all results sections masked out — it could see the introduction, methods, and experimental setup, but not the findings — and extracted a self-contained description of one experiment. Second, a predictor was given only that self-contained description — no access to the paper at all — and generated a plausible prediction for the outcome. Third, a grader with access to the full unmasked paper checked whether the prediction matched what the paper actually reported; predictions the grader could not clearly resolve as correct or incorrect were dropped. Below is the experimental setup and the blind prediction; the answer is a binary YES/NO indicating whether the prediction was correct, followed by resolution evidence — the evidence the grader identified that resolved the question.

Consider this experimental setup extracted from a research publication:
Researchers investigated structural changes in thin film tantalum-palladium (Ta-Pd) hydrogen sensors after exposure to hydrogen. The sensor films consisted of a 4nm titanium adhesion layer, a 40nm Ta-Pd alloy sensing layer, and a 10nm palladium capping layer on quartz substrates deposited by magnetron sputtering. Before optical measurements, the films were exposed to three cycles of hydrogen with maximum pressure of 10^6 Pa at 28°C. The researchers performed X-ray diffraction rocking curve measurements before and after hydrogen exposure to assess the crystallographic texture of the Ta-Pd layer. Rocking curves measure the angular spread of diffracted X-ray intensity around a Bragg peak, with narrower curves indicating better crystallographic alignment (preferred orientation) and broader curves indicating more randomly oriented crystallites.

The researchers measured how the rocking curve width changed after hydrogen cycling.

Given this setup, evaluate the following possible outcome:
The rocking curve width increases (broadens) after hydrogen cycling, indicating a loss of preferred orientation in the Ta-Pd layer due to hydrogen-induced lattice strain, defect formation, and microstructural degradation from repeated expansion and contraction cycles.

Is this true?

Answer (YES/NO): NO